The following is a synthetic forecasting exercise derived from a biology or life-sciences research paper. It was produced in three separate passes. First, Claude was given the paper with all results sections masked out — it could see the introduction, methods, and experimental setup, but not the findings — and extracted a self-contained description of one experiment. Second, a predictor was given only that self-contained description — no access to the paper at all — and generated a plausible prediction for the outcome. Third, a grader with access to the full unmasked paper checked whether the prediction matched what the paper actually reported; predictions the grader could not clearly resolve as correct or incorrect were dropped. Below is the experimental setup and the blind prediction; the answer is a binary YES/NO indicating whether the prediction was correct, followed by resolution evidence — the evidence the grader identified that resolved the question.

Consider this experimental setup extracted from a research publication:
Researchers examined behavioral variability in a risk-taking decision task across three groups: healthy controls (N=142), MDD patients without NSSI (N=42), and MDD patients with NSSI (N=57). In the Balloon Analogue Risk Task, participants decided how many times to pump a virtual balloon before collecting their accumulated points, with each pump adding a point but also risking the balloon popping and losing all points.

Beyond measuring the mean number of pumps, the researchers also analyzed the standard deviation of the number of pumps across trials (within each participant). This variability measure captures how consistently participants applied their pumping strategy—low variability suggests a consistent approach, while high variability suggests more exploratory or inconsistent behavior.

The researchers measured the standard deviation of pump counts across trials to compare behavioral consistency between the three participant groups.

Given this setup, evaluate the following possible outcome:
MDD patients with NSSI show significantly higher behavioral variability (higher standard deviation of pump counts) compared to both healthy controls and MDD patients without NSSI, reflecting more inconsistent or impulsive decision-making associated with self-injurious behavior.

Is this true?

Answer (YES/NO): NO